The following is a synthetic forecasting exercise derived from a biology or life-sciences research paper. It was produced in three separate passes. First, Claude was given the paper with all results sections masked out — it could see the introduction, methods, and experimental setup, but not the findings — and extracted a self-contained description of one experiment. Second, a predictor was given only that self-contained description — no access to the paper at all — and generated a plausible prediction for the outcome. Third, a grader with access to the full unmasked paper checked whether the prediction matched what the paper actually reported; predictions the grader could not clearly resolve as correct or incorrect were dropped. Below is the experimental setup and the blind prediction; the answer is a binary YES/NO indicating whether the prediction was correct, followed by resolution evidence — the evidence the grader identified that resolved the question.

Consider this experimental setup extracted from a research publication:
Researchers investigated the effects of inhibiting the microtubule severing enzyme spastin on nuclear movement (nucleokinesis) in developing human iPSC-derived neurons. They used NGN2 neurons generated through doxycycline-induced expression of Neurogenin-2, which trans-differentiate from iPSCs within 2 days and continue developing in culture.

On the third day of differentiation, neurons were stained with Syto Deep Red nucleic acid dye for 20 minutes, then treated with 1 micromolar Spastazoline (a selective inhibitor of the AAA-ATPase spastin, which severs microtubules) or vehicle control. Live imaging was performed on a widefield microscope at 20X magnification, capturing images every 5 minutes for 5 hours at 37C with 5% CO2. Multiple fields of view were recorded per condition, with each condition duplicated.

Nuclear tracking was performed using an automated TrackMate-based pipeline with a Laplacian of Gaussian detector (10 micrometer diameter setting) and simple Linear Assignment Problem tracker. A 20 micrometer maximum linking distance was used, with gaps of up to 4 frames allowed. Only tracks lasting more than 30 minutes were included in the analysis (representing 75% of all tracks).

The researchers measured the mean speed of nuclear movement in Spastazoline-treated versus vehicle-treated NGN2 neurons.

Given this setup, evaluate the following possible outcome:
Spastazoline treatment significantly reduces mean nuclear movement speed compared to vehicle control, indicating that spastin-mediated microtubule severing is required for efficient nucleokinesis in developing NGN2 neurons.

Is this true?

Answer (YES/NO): YES